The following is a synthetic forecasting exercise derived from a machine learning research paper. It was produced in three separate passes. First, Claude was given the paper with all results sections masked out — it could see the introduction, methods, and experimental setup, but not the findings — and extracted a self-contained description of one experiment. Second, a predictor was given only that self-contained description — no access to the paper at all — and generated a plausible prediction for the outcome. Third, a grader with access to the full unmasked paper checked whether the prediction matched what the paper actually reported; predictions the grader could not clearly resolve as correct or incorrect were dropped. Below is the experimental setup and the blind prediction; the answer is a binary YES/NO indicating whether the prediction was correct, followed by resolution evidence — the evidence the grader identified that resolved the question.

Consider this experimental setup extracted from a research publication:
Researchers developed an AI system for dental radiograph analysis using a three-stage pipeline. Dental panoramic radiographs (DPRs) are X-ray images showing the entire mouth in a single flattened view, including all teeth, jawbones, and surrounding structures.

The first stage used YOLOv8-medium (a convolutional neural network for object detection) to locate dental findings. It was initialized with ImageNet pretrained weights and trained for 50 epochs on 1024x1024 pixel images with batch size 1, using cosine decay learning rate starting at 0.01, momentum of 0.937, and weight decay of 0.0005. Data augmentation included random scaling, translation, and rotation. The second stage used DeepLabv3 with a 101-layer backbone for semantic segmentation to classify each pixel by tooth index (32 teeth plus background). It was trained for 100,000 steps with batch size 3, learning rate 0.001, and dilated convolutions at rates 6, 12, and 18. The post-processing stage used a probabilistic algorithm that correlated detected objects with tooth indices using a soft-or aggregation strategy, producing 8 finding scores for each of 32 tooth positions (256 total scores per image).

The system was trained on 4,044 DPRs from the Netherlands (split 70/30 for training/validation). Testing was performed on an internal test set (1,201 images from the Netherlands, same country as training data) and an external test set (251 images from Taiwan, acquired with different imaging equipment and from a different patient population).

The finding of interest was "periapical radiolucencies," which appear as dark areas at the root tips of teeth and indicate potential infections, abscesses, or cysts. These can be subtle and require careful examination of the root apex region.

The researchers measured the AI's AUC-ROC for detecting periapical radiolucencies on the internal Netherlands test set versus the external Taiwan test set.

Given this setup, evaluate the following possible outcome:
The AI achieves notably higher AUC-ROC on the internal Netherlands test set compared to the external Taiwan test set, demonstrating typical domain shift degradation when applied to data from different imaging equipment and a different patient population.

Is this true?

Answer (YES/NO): NO